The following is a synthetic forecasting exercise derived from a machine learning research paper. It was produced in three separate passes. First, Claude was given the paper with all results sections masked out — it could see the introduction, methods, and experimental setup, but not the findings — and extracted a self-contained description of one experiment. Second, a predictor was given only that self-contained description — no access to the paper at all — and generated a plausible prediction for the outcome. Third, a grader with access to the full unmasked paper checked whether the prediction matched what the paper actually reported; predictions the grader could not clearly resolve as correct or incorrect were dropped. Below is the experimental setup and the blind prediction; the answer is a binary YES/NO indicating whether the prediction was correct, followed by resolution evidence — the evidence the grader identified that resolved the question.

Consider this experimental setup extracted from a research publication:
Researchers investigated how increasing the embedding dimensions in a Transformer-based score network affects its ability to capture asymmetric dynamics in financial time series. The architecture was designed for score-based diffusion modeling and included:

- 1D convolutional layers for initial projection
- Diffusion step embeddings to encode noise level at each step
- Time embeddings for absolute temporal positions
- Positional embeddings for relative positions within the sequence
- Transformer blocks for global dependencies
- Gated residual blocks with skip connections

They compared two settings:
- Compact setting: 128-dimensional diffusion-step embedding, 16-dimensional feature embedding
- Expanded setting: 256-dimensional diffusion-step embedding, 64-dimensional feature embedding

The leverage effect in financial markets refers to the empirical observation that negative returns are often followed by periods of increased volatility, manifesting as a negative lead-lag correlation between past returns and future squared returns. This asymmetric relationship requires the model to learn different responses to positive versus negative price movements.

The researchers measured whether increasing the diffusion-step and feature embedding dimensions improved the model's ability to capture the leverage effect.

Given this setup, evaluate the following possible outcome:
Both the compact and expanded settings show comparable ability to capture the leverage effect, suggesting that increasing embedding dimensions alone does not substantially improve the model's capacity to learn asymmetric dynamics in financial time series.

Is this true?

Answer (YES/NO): NO